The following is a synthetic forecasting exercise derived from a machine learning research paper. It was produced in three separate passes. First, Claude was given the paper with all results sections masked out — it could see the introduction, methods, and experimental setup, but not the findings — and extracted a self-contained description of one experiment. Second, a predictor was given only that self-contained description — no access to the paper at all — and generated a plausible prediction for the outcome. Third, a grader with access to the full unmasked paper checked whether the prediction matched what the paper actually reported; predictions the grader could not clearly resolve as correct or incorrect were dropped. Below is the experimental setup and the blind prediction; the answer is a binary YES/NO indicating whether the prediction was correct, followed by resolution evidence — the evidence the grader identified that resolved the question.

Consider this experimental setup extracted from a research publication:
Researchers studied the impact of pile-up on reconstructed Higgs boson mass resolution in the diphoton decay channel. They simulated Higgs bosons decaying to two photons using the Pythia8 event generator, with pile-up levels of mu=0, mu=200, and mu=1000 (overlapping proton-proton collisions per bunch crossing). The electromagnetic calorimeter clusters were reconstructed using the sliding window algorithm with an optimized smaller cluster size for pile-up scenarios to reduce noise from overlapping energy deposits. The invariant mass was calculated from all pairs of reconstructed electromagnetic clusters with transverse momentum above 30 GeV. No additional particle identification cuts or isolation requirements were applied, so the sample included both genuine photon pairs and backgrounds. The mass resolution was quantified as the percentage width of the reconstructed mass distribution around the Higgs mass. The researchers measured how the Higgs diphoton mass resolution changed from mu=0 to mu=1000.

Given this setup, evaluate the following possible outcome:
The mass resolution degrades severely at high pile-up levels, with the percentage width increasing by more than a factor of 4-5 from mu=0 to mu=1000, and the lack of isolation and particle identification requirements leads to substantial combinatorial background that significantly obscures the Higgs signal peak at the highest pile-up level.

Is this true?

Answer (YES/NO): NO